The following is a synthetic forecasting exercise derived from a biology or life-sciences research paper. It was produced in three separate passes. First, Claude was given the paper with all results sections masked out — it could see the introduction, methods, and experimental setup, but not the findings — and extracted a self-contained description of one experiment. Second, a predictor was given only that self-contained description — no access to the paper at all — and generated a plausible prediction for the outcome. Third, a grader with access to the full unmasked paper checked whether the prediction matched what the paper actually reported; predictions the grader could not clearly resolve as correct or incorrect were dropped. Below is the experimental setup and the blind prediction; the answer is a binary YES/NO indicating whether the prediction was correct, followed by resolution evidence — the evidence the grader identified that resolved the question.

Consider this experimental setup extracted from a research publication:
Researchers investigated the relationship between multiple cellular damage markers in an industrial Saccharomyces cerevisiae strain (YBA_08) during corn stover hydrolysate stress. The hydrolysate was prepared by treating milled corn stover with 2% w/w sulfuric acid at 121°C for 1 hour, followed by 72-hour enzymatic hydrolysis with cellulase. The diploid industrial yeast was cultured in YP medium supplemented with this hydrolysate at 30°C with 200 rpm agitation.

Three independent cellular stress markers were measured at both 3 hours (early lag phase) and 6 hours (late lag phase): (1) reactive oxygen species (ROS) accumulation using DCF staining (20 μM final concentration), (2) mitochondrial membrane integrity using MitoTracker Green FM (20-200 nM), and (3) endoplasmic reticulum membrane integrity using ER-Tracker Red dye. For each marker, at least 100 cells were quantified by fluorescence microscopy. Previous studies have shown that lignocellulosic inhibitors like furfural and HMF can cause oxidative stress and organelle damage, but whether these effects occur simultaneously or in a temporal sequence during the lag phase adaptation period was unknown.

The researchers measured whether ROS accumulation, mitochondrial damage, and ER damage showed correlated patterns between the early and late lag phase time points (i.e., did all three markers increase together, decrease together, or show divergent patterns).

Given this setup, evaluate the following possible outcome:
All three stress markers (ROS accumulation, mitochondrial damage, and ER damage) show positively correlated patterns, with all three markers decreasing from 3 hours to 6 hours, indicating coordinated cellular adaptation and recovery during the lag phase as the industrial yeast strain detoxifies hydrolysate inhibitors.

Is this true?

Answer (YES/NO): YES